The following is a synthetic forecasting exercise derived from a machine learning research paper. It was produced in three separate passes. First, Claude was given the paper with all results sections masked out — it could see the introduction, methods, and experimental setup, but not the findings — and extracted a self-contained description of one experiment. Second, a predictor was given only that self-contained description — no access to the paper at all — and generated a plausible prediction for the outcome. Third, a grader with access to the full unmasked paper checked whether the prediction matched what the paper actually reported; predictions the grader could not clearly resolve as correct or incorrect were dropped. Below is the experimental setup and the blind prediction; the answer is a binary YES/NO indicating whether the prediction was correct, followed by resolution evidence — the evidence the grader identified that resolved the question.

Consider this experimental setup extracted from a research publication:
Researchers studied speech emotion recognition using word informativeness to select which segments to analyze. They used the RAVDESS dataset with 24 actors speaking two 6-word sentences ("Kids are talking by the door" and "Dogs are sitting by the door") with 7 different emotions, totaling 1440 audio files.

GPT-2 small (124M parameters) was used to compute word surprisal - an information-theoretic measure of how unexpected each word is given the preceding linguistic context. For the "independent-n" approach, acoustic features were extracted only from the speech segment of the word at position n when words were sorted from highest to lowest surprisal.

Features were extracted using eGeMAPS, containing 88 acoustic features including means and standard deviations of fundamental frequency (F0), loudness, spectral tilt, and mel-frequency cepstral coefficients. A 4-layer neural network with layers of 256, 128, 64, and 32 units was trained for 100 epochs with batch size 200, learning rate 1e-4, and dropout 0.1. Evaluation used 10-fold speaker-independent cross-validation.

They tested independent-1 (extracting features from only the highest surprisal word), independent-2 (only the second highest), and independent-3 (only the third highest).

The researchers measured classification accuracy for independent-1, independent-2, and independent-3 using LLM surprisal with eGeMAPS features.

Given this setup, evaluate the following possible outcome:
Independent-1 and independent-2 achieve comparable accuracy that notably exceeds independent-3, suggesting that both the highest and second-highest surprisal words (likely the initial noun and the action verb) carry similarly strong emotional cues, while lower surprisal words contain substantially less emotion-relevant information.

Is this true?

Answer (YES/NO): NO